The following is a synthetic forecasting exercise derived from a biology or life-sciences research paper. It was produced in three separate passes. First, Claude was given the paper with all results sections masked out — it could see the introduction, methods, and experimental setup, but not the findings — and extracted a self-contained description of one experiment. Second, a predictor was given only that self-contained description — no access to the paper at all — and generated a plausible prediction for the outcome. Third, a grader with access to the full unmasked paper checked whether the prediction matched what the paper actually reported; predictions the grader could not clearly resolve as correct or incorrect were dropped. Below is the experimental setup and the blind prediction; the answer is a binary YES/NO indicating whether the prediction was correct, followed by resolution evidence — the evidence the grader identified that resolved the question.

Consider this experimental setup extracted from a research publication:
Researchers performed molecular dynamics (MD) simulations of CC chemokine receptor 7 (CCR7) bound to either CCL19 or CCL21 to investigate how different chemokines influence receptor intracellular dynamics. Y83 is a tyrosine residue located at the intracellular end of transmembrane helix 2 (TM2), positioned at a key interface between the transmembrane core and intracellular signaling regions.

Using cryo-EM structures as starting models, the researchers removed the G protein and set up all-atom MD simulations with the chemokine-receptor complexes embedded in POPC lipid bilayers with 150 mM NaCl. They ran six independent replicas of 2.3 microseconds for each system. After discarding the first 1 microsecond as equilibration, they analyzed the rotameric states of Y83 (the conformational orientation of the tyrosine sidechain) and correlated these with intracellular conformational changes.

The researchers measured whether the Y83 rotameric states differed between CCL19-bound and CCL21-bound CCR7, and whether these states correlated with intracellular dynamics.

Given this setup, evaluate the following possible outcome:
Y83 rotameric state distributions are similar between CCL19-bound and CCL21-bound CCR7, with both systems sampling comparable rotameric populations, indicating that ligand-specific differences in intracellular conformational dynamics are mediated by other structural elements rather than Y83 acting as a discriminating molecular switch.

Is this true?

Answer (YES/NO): NO